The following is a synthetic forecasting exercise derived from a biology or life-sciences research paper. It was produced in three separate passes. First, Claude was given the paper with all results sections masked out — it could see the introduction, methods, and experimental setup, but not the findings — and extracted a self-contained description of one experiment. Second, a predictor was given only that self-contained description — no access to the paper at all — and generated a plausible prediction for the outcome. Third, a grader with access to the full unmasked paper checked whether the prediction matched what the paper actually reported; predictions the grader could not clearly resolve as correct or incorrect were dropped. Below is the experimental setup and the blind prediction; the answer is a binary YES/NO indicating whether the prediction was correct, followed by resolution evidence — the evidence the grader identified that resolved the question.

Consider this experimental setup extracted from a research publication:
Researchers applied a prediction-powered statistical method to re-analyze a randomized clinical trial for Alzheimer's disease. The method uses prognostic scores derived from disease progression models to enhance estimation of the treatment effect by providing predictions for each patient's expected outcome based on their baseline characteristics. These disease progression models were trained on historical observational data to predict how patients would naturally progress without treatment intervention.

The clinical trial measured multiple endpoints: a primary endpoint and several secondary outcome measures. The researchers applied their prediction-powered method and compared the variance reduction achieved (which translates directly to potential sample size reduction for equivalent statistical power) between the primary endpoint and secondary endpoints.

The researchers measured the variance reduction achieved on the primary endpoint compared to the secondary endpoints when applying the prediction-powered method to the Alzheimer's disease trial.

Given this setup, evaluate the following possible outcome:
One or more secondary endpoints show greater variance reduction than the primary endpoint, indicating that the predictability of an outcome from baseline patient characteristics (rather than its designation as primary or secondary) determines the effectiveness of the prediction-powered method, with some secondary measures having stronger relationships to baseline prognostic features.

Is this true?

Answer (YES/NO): YES